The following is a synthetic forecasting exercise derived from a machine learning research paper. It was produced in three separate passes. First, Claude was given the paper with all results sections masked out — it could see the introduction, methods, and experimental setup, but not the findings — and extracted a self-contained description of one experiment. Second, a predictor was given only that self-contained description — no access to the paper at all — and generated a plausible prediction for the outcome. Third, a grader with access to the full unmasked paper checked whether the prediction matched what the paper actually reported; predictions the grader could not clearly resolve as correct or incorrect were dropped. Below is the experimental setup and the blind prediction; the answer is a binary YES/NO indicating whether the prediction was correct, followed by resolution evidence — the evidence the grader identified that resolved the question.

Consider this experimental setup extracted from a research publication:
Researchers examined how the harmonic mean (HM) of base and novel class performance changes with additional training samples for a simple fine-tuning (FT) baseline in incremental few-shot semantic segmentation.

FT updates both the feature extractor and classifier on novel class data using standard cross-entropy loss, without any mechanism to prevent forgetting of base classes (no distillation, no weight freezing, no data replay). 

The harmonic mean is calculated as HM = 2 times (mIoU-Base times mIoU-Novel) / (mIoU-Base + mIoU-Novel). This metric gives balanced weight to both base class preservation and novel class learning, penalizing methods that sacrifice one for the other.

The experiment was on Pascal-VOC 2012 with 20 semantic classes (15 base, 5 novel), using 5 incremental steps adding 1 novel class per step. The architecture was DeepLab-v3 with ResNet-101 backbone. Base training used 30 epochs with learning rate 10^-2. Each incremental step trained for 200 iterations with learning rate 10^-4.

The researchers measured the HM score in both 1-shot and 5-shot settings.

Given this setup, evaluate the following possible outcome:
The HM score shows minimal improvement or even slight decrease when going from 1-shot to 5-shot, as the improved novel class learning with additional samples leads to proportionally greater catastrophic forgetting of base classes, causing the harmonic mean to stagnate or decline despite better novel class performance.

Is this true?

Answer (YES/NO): NO